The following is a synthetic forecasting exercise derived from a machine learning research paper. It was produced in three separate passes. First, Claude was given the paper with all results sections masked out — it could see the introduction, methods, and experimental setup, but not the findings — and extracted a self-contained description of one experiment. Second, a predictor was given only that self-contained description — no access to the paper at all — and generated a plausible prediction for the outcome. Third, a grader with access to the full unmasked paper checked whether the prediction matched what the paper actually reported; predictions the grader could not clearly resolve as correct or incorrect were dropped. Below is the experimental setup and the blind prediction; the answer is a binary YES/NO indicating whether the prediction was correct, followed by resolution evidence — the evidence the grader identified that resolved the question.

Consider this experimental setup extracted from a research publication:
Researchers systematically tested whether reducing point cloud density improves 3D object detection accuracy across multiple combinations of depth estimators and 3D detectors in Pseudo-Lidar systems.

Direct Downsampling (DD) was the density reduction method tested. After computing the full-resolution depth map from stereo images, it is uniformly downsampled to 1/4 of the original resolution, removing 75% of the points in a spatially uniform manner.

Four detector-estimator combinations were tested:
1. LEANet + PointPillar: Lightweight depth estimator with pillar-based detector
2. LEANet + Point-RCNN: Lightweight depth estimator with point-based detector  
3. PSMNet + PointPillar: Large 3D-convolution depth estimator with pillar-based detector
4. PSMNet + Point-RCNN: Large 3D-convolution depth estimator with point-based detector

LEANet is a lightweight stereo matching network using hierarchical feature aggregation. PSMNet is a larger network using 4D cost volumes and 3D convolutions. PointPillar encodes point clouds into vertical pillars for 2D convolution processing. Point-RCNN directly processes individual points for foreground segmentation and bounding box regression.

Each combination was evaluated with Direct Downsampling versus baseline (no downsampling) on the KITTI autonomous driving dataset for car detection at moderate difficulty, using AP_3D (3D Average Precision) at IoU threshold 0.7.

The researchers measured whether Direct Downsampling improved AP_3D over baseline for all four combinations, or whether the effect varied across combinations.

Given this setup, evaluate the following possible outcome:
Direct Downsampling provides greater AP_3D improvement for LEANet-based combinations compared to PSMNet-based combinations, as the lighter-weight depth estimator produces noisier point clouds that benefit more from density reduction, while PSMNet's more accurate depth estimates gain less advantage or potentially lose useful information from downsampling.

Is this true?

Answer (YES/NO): NO